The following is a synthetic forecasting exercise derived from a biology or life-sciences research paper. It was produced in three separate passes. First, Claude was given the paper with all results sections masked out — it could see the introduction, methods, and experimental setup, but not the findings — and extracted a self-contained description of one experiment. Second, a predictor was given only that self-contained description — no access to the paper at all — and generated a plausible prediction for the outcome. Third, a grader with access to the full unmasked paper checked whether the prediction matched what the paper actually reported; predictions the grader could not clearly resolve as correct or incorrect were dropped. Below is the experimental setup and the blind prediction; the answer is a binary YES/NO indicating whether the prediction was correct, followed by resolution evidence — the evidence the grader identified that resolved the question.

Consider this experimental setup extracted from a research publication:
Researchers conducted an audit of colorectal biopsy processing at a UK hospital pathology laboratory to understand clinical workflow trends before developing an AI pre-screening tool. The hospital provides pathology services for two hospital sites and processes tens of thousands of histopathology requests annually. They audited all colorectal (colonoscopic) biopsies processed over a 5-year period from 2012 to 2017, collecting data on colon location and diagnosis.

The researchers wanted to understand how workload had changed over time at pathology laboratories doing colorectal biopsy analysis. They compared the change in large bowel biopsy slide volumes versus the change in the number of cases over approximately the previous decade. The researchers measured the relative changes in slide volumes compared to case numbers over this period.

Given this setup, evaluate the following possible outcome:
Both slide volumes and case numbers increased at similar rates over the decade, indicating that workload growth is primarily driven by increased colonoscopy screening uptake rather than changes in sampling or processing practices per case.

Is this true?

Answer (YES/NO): NO